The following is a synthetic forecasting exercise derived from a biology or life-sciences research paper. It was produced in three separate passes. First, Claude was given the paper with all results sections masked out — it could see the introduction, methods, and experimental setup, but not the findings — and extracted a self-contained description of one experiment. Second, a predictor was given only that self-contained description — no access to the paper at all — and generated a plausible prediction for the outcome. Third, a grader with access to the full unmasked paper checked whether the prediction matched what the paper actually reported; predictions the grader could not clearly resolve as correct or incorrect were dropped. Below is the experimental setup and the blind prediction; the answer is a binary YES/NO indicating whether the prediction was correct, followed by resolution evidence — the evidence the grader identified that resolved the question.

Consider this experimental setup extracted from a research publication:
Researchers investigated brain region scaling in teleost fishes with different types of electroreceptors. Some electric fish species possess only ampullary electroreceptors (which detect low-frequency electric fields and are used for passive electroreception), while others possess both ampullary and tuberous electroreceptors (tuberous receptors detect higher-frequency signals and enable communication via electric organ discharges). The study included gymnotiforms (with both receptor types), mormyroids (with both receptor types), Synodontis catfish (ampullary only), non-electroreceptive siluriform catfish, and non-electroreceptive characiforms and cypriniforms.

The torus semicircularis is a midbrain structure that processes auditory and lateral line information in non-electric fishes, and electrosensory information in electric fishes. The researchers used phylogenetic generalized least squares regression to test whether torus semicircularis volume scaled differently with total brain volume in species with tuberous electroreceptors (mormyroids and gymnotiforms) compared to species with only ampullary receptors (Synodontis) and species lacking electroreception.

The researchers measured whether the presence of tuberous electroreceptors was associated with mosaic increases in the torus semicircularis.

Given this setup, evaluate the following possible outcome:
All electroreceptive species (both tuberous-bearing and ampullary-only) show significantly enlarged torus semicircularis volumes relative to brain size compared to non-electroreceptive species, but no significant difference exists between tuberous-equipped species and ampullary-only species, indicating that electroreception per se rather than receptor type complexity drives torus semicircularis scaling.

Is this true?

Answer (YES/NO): NO